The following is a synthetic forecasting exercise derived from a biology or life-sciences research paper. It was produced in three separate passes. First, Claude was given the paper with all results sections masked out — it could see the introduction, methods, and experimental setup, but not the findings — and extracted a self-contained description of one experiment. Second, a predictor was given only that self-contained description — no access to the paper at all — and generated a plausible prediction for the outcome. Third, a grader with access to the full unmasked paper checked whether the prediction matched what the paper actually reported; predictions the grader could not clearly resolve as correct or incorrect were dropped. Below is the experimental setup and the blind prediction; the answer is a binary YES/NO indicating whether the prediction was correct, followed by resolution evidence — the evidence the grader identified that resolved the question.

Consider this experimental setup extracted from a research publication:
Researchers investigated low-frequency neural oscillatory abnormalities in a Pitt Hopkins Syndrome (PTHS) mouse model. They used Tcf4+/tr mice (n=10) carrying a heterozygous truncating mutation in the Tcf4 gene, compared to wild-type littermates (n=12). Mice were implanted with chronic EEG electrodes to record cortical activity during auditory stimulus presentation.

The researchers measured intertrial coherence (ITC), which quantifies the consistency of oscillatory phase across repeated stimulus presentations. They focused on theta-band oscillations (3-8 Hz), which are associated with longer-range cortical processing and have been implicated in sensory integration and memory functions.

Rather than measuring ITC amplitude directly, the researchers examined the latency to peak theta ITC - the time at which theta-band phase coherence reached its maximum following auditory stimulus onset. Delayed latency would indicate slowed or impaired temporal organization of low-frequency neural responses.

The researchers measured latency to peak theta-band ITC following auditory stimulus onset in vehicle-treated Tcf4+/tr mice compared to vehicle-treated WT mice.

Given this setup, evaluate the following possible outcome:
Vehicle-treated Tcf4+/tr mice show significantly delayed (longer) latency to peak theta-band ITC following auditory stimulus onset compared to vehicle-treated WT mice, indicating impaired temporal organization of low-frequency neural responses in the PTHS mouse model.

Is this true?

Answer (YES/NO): YES